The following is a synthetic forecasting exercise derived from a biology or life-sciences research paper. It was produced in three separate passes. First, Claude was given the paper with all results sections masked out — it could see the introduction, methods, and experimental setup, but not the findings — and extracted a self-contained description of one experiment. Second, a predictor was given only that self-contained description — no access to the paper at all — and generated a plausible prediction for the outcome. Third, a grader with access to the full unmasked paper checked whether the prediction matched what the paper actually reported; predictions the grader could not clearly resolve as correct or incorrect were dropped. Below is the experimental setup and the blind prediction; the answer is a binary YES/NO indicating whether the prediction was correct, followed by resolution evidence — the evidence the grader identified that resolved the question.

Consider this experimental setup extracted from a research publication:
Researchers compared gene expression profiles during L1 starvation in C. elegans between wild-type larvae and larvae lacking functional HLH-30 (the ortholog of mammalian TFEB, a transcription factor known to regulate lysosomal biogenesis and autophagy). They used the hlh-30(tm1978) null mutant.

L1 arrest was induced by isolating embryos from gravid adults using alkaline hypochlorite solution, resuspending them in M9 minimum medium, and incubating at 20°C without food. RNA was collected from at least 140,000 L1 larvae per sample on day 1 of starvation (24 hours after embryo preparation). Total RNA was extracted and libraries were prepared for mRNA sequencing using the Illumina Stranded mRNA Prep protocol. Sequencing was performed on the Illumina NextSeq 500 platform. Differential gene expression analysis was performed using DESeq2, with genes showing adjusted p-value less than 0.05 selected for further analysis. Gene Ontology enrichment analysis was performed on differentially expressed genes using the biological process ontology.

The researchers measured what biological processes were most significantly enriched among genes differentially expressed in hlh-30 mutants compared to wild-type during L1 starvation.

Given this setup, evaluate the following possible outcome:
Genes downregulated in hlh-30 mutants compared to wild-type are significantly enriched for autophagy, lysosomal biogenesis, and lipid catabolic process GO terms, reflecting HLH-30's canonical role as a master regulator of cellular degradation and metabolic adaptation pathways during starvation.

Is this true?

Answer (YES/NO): NO